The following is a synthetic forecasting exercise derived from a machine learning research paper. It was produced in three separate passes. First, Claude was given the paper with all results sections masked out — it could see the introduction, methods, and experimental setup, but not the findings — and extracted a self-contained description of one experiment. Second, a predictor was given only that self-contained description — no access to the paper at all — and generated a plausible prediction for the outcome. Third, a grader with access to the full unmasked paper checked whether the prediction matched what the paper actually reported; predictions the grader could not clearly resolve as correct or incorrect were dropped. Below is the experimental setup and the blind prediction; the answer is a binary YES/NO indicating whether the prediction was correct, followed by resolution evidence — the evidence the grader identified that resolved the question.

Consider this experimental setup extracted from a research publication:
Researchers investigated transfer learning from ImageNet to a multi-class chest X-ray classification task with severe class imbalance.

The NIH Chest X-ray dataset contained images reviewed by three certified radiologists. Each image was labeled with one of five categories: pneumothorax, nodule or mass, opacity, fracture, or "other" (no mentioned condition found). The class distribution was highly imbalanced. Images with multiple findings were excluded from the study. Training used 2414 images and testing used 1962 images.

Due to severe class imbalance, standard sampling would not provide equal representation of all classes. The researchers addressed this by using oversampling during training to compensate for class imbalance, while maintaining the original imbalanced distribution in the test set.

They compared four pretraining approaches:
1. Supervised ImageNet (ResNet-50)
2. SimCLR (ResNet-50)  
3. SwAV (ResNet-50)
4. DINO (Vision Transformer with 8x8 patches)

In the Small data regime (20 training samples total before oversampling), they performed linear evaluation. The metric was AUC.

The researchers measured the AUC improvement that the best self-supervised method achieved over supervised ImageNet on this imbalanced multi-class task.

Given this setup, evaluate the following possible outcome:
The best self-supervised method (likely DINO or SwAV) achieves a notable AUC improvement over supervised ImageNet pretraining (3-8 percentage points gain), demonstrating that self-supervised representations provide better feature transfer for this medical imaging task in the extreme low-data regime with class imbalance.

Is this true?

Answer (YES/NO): NO